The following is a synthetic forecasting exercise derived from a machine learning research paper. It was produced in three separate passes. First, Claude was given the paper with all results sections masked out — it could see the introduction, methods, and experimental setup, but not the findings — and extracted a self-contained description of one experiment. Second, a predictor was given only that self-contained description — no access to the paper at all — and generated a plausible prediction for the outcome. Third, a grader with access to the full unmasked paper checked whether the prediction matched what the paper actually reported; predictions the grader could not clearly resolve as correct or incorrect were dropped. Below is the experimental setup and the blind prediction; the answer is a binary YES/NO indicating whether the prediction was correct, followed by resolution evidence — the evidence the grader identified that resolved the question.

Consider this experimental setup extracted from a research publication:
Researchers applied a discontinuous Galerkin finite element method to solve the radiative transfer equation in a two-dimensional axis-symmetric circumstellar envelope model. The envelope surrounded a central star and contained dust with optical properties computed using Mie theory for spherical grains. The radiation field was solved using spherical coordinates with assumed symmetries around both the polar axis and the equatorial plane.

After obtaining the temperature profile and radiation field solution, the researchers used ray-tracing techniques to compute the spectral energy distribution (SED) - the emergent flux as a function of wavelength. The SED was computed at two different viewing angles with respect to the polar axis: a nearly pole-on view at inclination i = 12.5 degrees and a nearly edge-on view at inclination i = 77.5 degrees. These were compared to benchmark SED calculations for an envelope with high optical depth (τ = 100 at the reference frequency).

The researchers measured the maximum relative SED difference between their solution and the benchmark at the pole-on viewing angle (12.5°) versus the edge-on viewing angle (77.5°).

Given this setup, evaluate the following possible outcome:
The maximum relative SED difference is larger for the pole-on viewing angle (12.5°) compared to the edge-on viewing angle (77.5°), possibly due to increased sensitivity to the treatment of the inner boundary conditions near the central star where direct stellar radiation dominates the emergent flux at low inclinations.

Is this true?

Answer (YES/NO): NO